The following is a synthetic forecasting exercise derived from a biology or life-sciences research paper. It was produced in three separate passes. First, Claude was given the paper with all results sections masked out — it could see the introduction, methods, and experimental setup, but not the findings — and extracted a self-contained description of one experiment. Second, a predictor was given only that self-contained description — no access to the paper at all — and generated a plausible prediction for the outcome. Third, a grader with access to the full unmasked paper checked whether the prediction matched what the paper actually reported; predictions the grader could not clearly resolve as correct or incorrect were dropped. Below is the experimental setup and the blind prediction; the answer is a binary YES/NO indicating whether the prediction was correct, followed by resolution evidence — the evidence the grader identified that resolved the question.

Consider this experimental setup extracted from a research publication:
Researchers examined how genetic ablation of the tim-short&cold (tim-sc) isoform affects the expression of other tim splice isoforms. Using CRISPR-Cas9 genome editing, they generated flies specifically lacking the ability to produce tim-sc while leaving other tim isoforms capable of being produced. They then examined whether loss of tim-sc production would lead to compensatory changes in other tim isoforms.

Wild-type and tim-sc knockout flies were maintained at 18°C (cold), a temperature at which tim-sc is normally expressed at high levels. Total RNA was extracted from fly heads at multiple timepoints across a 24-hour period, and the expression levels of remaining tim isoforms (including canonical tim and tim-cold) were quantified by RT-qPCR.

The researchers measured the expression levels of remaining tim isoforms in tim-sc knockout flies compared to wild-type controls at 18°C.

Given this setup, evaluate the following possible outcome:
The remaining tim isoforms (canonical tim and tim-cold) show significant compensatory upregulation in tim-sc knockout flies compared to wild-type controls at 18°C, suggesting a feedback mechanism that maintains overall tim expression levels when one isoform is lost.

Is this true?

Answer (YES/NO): NO